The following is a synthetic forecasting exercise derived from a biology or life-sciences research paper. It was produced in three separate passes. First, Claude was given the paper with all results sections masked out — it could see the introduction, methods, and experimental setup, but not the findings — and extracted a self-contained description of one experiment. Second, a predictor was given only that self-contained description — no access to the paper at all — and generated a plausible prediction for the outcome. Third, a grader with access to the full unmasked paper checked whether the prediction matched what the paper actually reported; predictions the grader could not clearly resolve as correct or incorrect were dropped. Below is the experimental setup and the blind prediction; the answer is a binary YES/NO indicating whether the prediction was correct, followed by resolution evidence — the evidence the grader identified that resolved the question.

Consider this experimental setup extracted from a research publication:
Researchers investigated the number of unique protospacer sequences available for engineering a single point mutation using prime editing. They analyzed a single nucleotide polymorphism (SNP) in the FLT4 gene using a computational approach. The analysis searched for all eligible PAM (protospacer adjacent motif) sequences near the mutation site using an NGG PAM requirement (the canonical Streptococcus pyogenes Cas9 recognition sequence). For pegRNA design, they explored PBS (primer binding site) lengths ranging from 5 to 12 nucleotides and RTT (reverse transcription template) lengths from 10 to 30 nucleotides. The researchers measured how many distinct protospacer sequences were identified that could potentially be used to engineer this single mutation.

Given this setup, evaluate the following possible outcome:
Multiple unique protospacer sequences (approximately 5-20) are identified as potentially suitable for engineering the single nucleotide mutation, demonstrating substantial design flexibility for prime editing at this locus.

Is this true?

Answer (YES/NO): YES